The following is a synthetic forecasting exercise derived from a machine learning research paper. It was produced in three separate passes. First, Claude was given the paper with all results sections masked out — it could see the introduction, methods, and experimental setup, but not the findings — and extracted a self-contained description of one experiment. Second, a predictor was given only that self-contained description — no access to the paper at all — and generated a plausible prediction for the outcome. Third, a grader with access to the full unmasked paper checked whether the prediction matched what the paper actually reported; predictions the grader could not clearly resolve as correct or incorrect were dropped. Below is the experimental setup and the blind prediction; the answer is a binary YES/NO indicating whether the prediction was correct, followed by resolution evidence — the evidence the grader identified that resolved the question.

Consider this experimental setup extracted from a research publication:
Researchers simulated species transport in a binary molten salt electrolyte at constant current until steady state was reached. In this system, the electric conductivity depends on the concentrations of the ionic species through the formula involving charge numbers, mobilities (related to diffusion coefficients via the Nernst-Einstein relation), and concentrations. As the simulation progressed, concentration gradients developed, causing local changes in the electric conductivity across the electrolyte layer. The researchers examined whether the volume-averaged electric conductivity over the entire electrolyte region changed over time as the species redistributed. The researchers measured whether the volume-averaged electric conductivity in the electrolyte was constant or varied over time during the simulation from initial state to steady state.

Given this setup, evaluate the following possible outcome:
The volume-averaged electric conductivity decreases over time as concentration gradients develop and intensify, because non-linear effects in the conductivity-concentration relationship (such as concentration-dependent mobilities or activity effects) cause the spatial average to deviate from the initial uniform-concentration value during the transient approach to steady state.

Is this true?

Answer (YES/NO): NO